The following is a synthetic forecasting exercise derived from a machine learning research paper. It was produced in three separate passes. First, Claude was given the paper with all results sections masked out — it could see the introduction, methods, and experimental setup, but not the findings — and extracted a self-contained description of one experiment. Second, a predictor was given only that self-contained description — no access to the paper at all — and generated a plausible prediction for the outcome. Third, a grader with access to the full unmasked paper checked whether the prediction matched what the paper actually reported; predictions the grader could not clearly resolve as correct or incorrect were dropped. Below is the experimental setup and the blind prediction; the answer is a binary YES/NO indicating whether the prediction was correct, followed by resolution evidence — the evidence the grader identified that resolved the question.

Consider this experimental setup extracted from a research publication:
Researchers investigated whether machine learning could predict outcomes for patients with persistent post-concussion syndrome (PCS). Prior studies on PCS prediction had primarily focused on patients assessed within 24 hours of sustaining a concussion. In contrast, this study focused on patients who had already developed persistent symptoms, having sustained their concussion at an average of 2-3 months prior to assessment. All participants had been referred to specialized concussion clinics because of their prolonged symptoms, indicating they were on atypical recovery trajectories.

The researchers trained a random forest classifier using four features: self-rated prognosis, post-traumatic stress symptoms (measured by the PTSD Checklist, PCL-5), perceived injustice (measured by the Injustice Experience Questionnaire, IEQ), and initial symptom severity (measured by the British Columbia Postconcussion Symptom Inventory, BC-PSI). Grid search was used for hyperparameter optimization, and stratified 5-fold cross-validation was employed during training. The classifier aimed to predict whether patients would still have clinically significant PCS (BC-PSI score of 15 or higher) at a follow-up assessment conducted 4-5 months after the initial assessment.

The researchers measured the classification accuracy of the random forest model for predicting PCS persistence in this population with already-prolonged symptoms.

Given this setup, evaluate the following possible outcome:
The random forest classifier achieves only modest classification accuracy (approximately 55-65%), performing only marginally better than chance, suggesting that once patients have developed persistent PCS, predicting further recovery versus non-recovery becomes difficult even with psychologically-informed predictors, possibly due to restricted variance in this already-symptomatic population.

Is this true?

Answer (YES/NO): NO